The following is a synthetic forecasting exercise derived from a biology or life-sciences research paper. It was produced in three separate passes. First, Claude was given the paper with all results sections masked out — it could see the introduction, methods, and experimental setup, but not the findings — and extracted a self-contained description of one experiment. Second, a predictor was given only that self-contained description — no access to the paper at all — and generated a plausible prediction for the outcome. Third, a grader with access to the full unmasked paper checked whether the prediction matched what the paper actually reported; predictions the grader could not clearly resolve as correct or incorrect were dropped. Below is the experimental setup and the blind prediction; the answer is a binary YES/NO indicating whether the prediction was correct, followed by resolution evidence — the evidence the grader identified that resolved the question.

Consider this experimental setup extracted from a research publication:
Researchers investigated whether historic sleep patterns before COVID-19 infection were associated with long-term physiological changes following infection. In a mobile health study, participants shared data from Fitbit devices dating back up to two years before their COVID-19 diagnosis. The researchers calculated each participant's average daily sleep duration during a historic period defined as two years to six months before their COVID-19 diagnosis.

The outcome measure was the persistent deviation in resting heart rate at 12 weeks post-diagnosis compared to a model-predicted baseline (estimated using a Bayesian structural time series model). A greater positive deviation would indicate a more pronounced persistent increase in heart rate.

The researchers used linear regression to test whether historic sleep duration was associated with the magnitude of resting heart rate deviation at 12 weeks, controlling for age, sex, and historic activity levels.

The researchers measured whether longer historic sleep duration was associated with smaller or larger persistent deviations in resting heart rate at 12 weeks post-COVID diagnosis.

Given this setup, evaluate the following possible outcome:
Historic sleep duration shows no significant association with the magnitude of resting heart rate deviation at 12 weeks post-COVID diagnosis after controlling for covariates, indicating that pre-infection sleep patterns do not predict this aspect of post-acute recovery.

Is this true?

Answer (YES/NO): YES